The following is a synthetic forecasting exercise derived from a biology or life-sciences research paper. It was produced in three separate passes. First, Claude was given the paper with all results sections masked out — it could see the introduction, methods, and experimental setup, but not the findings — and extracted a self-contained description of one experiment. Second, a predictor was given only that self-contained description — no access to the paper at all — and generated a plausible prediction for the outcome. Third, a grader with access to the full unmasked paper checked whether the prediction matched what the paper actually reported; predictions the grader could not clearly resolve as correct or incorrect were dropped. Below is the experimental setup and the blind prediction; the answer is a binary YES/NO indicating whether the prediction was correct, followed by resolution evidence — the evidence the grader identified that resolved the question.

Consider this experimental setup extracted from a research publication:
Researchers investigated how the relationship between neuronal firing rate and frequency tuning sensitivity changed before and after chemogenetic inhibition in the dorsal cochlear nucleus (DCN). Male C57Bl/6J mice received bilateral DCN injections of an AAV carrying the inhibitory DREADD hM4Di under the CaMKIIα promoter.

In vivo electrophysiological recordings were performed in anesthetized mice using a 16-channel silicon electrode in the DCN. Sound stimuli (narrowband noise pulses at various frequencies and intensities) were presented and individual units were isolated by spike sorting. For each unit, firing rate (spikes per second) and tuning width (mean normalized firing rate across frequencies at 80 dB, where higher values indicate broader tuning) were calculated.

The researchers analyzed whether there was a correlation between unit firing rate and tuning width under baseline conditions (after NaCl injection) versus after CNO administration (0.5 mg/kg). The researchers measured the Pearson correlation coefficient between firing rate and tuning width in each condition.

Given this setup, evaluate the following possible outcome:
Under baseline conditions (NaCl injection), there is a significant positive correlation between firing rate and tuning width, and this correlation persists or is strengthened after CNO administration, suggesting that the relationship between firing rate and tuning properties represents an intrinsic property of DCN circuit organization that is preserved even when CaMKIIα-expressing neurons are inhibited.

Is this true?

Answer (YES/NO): YES